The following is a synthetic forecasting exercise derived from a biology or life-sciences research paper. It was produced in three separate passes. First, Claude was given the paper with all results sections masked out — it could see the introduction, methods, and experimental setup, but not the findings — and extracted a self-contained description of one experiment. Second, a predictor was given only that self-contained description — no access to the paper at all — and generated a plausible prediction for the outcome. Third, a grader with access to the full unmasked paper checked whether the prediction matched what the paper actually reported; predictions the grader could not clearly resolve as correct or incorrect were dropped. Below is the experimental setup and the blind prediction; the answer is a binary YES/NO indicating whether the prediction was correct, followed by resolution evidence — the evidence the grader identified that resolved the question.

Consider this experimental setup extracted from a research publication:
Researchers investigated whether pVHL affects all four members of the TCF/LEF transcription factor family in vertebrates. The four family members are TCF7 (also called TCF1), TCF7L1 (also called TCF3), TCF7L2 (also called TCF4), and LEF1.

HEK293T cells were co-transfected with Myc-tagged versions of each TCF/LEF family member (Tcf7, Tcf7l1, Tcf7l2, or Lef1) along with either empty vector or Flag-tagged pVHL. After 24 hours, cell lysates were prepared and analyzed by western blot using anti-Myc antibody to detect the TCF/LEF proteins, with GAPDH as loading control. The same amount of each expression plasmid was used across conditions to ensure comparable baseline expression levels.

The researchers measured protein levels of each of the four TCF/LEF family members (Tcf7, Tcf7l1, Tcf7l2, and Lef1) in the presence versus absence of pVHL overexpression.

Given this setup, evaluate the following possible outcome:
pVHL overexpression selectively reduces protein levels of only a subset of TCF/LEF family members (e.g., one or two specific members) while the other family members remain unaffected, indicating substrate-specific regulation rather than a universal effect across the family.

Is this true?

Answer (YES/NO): NO